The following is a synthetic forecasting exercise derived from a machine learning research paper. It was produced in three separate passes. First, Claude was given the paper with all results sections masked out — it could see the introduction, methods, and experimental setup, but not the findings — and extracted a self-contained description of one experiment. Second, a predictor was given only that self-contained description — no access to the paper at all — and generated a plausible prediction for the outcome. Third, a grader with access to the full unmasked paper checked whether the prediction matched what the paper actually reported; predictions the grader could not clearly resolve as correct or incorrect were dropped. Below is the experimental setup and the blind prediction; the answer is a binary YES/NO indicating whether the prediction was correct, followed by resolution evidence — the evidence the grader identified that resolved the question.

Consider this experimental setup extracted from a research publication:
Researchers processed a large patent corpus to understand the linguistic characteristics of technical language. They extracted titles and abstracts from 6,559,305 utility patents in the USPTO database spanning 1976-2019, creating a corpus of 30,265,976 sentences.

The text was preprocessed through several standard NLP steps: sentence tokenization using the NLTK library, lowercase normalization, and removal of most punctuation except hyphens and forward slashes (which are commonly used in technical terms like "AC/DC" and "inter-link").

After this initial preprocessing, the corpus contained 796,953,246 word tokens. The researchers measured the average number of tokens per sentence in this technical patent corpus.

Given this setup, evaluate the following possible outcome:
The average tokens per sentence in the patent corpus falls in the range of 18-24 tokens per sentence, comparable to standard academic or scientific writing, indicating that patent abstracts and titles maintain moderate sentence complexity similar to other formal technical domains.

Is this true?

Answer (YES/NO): NO